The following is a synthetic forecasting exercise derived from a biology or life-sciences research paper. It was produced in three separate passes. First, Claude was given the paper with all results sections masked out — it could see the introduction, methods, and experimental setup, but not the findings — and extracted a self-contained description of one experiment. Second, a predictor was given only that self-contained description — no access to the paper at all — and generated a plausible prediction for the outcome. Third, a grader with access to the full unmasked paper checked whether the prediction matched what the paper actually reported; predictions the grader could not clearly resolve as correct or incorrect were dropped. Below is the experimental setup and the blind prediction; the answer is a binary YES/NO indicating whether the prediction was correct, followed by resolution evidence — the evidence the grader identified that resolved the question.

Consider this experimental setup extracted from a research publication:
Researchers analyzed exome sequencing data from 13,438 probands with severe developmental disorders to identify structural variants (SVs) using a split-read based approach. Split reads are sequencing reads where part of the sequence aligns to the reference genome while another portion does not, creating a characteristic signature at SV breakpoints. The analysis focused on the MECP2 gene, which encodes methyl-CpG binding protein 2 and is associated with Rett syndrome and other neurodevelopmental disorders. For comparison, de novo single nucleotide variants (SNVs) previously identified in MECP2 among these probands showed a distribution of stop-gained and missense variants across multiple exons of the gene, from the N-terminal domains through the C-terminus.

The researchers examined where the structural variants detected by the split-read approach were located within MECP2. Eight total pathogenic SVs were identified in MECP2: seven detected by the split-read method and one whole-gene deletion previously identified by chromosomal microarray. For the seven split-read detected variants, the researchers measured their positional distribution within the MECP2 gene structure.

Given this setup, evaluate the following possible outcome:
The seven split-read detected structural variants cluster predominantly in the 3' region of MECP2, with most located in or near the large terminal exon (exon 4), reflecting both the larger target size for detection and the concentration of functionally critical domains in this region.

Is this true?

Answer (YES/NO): YES